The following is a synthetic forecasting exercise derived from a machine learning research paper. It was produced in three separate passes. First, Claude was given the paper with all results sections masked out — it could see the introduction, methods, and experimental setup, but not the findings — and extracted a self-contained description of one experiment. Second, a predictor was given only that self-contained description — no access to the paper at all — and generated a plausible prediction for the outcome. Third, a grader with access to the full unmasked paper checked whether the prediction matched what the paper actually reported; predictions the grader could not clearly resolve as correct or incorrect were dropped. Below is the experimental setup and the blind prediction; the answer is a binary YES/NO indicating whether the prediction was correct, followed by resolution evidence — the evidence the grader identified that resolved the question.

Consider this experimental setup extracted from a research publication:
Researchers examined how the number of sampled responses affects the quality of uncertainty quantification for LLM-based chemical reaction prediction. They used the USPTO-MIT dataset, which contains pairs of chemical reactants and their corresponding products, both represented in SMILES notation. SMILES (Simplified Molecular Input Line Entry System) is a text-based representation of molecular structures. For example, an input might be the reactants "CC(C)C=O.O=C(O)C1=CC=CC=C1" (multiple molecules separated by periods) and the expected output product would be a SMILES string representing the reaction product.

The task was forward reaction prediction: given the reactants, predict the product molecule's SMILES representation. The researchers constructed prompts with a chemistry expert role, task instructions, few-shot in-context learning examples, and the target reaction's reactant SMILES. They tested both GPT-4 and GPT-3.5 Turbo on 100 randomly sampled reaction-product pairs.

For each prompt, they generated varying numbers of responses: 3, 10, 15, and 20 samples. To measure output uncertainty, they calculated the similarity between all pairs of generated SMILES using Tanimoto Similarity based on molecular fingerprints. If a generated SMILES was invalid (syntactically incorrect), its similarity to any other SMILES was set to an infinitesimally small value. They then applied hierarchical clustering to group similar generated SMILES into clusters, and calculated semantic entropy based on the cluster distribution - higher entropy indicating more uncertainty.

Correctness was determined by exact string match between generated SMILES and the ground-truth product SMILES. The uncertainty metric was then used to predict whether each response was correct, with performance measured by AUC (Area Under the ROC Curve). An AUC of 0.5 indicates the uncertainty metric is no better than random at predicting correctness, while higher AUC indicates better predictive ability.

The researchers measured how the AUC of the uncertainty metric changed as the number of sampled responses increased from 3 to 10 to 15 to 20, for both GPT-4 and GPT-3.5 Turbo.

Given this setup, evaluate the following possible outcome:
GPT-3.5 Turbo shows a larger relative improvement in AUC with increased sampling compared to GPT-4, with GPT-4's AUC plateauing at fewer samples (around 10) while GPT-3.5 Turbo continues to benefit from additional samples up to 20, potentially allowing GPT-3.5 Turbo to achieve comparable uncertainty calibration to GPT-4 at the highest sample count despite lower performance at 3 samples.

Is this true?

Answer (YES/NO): NO